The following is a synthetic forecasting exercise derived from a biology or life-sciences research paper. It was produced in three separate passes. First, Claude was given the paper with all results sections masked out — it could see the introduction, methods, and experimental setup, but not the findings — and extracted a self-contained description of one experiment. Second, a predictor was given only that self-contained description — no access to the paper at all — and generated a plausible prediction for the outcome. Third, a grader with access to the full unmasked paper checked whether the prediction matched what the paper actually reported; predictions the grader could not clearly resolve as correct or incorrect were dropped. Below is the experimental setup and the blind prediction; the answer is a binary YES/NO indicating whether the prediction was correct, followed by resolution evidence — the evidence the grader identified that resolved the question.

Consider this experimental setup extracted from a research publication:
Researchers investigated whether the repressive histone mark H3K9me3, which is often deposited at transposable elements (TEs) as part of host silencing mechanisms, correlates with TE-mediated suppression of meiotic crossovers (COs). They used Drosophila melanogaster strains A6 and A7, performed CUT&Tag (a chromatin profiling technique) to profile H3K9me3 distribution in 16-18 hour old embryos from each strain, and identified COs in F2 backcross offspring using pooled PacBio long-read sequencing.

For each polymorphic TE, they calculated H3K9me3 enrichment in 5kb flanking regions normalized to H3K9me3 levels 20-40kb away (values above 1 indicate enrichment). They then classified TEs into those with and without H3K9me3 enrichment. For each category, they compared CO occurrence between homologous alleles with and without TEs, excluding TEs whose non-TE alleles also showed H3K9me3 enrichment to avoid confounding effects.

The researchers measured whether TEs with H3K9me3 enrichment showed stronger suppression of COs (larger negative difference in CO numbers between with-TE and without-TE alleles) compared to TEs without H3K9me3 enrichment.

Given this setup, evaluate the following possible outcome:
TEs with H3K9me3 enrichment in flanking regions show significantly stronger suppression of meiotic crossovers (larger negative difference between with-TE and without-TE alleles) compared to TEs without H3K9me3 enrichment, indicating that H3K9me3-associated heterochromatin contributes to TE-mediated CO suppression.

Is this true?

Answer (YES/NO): NO